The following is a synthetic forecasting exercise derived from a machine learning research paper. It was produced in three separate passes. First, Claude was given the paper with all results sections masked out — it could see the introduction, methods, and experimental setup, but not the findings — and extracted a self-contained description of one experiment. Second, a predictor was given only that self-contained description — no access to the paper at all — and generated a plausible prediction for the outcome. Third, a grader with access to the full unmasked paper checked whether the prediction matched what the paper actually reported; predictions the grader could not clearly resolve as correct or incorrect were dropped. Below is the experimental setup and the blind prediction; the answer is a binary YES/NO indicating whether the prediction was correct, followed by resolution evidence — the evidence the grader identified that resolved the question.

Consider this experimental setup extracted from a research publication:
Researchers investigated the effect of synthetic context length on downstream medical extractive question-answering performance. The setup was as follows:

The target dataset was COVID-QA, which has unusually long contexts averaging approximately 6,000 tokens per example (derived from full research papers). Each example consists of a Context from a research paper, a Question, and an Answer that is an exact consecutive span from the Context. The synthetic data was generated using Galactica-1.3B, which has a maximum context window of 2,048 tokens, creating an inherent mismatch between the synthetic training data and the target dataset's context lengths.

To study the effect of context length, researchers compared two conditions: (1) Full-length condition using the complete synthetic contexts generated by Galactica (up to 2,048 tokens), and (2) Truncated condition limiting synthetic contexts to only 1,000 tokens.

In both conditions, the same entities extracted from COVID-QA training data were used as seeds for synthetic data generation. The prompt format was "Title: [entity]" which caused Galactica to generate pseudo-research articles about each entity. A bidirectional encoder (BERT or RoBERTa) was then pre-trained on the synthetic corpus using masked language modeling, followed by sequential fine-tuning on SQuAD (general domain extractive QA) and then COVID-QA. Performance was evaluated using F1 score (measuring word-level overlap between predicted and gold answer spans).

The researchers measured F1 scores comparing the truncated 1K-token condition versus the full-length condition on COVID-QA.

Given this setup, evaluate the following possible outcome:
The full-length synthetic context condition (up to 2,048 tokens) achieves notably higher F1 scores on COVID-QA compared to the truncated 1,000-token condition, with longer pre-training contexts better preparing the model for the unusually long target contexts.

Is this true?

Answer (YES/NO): NO